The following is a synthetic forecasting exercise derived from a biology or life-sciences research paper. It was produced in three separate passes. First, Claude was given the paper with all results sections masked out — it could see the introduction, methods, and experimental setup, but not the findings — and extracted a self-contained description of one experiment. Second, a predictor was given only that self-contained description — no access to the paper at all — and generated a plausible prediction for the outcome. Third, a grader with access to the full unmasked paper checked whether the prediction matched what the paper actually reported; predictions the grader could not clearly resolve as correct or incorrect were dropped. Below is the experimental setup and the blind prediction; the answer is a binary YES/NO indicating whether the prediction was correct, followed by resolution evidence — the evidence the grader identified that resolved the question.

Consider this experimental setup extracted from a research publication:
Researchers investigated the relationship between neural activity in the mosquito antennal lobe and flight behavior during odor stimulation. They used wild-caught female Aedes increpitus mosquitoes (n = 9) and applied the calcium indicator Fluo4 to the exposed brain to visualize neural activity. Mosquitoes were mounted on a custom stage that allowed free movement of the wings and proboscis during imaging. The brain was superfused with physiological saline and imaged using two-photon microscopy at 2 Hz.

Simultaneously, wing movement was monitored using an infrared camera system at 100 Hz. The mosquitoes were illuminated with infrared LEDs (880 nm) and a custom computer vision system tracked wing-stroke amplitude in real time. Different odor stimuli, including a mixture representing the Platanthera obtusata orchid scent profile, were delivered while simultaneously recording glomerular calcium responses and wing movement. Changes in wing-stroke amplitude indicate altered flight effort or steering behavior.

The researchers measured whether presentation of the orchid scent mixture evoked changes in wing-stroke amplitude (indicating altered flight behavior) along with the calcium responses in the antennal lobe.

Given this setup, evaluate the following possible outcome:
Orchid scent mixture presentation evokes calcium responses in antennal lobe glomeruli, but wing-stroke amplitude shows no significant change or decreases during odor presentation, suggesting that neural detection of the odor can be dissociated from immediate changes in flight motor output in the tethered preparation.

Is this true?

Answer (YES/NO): NO